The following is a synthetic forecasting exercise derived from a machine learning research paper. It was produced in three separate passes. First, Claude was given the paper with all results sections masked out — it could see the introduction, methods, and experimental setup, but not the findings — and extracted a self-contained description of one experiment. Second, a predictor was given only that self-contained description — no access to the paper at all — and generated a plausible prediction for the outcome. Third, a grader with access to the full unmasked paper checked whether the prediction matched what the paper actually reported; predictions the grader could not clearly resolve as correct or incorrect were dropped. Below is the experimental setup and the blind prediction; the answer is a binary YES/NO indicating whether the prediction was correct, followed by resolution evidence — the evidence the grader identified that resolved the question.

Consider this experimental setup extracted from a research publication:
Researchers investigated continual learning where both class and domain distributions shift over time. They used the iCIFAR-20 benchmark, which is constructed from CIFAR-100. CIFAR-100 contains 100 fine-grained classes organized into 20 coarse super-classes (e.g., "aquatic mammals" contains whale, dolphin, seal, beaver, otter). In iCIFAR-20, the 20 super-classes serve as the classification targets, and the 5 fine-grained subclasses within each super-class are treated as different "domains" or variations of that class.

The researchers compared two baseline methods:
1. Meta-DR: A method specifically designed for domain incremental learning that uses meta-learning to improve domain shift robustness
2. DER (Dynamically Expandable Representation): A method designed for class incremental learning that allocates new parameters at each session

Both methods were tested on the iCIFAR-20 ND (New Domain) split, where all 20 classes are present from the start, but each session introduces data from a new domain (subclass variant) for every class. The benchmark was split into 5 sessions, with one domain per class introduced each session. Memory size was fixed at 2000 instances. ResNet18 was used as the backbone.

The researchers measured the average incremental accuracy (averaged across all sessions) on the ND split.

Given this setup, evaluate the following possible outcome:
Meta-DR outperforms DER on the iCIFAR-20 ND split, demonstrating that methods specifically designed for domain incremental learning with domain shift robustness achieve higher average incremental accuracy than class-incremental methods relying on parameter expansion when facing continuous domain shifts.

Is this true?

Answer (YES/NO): NO